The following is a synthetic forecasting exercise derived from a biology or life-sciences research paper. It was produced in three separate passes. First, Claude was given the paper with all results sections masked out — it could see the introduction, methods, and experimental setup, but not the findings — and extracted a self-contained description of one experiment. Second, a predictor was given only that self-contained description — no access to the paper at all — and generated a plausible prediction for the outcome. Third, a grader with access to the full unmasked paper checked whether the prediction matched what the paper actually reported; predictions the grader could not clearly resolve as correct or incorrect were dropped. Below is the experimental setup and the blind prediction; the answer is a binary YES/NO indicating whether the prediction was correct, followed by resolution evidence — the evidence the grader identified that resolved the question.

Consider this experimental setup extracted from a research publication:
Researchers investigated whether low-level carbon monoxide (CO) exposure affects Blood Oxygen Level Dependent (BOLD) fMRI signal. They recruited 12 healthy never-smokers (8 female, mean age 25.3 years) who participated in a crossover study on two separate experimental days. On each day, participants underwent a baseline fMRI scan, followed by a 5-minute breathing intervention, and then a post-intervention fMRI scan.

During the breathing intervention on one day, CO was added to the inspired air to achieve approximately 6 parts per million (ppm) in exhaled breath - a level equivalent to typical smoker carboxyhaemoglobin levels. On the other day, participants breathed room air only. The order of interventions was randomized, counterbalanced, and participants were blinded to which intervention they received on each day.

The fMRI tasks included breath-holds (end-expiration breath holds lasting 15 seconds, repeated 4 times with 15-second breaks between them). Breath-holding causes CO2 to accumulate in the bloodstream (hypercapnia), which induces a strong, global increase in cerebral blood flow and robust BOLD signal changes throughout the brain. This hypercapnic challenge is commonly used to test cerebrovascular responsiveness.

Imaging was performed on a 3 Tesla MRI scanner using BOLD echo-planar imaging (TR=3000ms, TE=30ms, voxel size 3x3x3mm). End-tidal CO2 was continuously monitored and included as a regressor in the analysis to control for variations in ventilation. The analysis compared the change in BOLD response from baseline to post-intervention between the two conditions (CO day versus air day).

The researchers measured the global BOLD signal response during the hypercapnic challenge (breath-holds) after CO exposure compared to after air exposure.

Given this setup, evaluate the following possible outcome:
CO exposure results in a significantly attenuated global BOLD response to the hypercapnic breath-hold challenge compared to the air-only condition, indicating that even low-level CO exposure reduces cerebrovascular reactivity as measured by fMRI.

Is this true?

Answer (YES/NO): YES